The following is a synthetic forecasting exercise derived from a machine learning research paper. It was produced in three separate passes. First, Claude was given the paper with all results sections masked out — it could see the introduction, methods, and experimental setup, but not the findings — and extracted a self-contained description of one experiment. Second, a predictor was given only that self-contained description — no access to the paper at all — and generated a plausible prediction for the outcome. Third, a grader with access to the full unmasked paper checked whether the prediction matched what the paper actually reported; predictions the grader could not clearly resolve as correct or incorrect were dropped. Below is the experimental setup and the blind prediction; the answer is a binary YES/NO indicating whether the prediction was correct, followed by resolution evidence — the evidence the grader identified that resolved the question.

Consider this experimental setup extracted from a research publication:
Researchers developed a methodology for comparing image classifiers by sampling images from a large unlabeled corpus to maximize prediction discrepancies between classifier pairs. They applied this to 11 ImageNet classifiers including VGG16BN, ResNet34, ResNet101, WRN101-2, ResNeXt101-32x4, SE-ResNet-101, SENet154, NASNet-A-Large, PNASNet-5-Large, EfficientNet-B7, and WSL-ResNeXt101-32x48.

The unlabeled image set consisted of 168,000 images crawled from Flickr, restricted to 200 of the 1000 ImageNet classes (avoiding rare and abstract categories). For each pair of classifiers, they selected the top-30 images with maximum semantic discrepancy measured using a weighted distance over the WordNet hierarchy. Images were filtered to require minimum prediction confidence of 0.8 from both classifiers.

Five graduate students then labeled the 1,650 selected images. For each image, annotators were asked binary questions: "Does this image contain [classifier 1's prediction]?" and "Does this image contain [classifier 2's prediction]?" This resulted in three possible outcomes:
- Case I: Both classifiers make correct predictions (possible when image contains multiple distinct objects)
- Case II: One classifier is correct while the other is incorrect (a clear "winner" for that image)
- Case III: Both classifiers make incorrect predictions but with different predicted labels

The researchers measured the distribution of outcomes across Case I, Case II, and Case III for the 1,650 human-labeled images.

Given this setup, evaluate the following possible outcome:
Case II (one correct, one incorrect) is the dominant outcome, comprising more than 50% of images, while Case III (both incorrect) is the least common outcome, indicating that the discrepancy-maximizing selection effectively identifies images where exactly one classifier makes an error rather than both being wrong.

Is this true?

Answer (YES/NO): YES